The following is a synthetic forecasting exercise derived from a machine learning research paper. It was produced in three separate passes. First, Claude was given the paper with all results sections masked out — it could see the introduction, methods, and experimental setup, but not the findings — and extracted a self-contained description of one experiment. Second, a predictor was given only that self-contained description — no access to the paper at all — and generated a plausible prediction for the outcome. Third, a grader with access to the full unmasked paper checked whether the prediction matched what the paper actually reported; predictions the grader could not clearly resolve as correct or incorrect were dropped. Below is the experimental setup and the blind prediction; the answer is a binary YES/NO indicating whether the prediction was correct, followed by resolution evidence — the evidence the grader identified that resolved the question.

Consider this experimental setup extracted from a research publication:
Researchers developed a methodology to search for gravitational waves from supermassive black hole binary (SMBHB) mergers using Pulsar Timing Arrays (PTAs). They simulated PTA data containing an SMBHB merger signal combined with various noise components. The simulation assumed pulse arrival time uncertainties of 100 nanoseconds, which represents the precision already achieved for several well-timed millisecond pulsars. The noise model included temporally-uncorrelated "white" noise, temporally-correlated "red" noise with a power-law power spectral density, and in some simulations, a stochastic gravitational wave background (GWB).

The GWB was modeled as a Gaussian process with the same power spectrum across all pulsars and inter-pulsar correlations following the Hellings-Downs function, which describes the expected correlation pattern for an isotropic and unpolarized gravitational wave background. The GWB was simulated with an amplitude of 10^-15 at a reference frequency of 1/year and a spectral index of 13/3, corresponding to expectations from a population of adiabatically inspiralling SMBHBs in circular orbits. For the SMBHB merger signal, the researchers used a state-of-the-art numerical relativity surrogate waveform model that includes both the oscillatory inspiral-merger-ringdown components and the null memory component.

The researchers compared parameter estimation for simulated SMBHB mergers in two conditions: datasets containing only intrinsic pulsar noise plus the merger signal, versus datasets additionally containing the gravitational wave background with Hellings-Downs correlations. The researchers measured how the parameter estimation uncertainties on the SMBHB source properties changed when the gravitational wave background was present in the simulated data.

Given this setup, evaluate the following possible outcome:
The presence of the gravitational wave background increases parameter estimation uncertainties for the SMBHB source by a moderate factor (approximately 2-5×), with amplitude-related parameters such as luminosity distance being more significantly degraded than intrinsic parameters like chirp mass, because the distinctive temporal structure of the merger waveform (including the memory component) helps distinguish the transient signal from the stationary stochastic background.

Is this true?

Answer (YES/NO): NO